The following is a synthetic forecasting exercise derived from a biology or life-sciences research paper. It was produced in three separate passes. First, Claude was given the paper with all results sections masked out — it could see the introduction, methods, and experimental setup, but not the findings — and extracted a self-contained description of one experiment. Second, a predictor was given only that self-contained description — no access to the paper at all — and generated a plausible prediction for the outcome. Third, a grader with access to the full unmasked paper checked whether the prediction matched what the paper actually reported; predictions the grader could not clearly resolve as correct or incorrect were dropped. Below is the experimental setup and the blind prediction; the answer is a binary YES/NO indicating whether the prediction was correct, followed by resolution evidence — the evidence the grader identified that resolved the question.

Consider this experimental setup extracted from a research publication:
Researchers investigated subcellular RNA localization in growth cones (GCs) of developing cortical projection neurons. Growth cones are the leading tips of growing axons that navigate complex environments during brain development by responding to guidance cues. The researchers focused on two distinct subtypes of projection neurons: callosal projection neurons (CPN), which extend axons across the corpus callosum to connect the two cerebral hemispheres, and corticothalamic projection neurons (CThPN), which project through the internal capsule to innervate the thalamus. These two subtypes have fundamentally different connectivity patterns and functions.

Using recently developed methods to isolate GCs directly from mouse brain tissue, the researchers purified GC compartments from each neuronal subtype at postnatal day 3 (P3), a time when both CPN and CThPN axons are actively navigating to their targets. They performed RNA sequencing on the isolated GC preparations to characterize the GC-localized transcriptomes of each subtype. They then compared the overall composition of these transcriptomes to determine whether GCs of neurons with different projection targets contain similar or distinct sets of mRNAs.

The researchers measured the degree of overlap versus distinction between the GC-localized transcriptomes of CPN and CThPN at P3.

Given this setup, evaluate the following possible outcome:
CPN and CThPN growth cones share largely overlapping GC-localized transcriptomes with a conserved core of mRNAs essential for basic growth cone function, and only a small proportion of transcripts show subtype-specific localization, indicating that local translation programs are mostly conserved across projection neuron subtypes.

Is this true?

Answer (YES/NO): NO